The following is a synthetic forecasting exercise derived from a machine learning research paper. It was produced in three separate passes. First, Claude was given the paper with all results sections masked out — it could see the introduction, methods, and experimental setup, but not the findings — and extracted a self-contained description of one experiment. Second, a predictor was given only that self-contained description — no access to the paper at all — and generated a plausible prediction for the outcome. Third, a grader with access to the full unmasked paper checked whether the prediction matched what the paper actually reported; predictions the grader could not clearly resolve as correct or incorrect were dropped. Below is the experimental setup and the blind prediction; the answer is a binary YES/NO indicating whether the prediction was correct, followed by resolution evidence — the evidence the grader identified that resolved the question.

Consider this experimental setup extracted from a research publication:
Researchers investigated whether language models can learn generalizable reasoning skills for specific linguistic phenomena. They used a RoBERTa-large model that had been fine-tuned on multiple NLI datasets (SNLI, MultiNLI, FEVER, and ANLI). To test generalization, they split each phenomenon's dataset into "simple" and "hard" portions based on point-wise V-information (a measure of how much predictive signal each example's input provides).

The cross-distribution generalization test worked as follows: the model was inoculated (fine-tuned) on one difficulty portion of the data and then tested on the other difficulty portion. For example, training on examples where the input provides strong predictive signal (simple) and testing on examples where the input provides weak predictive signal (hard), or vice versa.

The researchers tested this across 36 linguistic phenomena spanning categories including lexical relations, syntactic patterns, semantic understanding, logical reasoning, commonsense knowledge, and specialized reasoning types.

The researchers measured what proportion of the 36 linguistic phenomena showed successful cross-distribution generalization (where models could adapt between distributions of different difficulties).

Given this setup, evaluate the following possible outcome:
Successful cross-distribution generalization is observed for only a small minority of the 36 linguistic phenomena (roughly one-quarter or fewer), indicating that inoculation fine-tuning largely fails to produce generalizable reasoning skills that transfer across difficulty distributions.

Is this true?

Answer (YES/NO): YES